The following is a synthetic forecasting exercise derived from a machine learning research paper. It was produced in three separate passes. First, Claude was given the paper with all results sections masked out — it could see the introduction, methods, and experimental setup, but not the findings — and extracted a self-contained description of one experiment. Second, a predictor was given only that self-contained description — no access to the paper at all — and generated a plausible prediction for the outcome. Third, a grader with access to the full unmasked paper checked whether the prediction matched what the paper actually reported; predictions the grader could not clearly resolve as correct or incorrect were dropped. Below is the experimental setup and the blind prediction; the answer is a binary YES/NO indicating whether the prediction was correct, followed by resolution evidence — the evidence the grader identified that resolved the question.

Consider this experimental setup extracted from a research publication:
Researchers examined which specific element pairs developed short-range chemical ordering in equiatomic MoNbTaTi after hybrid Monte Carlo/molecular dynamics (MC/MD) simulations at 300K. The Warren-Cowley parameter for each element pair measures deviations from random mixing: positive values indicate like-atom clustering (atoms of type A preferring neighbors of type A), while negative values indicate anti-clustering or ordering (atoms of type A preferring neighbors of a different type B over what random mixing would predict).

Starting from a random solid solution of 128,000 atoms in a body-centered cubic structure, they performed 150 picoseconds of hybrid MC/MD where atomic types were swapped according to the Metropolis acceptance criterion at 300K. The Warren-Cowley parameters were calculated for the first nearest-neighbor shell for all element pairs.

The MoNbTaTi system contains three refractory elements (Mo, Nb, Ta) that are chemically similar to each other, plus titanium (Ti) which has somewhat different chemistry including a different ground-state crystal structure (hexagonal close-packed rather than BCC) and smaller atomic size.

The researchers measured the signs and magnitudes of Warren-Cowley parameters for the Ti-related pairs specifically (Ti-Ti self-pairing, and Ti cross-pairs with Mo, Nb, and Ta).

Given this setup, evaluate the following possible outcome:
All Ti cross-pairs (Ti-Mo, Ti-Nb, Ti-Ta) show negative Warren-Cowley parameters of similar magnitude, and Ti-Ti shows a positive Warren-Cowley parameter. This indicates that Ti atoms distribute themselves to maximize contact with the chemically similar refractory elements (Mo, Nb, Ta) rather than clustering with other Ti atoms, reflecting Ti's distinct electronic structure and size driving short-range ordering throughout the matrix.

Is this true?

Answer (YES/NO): NO